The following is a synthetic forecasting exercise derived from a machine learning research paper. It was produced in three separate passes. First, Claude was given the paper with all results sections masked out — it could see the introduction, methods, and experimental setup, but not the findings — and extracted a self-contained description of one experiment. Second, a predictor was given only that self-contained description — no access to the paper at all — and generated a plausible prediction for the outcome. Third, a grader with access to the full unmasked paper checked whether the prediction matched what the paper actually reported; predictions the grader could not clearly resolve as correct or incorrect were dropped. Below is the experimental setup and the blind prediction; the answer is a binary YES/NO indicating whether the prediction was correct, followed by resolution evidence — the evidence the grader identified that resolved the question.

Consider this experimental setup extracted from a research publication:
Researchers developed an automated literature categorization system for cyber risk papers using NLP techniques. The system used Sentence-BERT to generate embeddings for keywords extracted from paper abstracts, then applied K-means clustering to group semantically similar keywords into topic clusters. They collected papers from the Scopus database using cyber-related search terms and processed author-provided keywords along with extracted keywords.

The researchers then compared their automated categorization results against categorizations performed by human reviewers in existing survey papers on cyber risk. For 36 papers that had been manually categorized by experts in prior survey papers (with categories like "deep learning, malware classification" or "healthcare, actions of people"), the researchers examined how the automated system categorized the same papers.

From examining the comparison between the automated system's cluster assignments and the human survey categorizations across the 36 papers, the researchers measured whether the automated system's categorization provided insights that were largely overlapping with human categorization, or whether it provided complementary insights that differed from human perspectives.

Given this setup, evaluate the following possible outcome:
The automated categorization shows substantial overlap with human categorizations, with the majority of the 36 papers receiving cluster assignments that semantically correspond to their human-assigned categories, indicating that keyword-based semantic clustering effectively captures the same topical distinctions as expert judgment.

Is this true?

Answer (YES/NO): NO